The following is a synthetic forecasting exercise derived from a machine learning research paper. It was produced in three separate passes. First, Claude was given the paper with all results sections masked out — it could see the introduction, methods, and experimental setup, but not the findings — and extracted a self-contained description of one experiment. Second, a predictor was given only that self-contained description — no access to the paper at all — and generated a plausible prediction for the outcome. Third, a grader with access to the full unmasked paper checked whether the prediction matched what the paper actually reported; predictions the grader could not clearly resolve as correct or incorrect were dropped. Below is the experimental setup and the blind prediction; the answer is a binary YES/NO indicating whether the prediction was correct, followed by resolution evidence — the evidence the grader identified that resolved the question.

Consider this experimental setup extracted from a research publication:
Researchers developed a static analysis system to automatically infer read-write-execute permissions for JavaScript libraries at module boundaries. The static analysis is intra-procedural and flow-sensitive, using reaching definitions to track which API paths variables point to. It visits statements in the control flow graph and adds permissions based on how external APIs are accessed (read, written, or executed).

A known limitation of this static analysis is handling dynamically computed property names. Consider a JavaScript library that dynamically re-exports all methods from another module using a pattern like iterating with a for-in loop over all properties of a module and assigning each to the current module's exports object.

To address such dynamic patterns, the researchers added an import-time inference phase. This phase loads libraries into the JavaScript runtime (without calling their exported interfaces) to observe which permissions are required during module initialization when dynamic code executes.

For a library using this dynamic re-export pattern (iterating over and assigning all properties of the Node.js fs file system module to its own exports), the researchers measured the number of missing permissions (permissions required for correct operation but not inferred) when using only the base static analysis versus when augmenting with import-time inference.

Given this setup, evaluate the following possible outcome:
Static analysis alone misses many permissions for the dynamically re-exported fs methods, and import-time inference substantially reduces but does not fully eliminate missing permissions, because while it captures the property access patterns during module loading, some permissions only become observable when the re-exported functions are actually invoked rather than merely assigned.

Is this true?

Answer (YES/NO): NO